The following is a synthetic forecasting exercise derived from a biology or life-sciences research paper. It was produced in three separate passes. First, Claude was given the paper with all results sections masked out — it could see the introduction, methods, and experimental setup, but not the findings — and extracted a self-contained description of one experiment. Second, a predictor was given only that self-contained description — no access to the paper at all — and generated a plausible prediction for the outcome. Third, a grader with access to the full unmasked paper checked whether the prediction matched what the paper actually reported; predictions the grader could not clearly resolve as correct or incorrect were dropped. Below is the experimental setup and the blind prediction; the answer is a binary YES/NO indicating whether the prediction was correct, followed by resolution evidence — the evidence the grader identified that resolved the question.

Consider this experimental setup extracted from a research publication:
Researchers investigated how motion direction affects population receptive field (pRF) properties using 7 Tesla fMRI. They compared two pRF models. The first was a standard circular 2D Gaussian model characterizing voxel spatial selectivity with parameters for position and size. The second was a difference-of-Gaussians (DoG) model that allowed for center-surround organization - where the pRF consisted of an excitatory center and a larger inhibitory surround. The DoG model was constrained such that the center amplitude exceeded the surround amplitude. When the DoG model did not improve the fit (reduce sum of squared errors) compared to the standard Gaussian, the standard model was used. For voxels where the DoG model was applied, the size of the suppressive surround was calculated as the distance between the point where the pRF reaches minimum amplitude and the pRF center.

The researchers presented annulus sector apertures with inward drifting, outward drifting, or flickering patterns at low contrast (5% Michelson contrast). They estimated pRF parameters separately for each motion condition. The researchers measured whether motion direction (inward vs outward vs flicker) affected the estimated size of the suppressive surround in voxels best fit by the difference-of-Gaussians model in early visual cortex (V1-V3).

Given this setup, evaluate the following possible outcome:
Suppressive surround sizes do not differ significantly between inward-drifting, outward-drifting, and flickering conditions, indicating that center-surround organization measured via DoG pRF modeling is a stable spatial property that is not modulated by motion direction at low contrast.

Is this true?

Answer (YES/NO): NO